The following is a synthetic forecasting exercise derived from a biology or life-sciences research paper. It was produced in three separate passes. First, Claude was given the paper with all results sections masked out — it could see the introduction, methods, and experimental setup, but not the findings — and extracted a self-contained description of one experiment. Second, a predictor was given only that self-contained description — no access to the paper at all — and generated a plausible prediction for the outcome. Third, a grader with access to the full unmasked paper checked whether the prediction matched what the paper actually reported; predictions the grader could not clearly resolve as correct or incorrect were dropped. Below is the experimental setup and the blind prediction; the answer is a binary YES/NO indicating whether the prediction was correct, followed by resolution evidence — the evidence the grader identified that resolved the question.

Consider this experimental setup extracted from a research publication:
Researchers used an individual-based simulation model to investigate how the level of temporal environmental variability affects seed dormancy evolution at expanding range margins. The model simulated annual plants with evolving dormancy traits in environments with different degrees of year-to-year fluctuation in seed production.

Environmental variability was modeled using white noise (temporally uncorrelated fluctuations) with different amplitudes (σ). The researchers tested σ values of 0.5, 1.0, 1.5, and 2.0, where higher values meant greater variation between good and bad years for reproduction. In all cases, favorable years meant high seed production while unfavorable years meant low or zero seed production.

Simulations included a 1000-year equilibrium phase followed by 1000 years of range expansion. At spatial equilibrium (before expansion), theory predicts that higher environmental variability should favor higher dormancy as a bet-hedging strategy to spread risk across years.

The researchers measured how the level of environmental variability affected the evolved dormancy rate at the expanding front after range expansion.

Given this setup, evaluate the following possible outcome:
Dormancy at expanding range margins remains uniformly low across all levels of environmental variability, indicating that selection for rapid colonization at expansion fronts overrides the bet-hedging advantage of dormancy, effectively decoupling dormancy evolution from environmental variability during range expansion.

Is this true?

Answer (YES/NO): NO